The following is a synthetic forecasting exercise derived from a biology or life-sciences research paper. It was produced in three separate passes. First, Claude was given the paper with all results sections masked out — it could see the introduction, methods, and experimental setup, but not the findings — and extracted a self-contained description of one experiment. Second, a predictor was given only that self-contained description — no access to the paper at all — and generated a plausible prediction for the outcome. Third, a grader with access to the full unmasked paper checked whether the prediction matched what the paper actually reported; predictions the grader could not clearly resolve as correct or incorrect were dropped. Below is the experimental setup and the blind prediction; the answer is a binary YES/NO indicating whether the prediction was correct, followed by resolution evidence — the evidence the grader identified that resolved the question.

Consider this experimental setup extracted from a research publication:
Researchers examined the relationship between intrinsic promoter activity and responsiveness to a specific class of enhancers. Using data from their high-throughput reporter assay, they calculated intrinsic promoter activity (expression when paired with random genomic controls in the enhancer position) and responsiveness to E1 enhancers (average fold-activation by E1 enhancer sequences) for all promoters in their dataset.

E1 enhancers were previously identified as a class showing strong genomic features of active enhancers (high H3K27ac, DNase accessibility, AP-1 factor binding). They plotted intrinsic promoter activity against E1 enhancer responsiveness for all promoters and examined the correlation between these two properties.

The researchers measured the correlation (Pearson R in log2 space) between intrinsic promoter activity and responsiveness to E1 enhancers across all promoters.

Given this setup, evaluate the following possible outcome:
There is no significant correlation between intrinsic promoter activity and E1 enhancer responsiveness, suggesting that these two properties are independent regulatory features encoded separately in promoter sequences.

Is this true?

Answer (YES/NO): NO